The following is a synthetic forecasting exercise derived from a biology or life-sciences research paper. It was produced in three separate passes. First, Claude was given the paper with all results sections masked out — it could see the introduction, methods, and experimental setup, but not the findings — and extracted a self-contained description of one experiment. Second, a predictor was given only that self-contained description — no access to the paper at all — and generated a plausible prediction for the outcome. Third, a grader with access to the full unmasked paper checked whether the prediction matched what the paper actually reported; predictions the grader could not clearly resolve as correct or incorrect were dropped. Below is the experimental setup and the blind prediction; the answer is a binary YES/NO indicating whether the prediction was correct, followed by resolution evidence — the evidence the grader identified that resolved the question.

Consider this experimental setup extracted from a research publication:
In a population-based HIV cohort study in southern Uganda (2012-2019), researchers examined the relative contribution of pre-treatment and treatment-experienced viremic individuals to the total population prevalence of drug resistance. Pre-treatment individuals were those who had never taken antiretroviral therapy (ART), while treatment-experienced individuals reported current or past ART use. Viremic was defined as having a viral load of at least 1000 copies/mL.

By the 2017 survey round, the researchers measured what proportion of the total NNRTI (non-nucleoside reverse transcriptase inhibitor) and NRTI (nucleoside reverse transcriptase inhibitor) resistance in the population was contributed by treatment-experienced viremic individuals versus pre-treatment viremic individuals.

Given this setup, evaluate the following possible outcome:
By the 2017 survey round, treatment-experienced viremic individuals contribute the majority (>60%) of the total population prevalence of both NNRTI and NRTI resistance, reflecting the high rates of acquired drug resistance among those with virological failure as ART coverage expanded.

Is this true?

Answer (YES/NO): YES